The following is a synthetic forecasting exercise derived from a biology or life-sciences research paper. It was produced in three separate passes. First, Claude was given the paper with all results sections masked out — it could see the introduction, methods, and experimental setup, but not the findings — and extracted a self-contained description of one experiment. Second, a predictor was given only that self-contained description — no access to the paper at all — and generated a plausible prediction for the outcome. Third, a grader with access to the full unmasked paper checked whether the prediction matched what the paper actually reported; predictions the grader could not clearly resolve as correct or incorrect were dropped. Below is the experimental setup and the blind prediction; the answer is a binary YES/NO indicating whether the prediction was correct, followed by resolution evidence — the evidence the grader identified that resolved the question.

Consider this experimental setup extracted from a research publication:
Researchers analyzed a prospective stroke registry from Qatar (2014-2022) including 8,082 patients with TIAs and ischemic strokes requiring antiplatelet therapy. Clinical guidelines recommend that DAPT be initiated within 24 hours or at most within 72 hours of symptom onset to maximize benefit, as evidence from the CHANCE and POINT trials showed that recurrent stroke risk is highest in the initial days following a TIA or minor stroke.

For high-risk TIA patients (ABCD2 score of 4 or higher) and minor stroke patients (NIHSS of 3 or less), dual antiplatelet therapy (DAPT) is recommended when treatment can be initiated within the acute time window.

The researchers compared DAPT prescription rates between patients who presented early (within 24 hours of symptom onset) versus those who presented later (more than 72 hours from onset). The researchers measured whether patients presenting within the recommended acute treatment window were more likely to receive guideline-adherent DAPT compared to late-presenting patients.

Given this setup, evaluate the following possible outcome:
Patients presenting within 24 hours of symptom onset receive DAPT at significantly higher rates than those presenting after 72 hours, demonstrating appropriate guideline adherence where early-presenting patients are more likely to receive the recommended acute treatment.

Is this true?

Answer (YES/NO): NO